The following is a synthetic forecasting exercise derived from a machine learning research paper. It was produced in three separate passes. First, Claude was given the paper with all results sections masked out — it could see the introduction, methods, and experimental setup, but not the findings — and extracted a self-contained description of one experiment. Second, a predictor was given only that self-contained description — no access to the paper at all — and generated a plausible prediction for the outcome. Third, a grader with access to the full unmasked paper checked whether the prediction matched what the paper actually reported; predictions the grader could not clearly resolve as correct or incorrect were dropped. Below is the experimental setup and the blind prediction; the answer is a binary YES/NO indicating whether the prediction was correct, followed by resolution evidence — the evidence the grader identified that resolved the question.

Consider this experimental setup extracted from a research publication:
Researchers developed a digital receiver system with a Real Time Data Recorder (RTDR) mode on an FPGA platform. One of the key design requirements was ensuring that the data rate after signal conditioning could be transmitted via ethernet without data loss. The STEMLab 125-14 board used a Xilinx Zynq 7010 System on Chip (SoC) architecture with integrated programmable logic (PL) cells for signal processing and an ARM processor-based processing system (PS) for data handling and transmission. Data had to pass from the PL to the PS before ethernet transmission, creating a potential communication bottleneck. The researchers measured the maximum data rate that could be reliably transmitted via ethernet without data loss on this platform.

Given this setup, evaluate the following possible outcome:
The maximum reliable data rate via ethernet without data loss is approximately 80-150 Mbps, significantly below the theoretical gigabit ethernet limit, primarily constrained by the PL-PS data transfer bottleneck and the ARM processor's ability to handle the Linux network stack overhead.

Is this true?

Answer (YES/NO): NO